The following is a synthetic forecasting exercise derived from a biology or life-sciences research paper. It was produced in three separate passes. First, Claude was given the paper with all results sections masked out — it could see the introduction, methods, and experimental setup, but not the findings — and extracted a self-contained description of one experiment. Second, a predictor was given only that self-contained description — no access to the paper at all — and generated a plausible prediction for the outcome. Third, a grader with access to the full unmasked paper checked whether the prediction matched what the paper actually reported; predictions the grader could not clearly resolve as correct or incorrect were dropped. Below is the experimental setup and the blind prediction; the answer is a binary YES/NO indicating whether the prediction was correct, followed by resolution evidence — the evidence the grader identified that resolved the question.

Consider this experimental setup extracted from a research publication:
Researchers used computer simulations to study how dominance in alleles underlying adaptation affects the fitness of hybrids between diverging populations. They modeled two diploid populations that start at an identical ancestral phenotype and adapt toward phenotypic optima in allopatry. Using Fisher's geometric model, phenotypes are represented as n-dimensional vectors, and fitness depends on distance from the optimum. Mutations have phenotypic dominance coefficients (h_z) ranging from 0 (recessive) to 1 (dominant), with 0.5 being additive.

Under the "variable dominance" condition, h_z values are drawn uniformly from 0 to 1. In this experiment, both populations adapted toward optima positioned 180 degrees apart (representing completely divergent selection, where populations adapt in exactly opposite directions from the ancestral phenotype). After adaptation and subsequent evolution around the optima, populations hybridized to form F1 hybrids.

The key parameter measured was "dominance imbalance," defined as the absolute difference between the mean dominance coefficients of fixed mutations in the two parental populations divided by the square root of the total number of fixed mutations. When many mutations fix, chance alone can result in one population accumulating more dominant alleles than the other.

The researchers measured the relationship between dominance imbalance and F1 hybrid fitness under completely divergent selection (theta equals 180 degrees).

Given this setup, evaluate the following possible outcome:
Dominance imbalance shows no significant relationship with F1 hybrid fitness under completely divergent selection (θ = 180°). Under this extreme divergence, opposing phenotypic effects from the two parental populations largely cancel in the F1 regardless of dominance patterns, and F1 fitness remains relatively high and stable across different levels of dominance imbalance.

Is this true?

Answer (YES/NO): NO